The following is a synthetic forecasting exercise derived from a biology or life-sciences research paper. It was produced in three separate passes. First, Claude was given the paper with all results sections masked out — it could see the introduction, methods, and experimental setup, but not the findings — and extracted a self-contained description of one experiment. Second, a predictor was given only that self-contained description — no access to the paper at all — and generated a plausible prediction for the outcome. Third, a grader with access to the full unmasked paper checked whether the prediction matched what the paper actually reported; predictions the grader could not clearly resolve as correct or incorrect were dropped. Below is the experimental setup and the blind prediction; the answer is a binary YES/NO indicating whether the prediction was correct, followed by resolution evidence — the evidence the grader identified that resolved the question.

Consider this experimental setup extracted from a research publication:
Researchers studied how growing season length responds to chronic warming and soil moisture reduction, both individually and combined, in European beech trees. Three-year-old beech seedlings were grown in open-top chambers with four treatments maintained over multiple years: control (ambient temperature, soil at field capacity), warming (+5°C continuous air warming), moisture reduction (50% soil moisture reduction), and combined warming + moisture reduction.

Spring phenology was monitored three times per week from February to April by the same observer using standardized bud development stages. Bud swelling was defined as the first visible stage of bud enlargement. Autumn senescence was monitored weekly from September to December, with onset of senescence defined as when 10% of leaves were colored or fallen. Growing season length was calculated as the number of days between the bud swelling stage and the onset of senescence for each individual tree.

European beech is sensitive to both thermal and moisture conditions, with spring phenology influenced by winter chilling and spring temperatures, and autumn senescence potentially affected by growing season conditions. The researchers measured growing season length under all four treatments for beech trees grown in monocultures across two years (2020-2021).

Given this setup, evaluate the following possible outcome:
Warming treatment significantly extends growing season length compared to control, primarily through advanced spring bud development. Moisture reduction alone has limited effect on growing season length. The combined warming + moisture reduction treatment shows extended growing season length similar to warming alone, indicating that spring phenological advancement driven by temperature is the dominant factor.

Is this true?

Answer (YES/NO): YES